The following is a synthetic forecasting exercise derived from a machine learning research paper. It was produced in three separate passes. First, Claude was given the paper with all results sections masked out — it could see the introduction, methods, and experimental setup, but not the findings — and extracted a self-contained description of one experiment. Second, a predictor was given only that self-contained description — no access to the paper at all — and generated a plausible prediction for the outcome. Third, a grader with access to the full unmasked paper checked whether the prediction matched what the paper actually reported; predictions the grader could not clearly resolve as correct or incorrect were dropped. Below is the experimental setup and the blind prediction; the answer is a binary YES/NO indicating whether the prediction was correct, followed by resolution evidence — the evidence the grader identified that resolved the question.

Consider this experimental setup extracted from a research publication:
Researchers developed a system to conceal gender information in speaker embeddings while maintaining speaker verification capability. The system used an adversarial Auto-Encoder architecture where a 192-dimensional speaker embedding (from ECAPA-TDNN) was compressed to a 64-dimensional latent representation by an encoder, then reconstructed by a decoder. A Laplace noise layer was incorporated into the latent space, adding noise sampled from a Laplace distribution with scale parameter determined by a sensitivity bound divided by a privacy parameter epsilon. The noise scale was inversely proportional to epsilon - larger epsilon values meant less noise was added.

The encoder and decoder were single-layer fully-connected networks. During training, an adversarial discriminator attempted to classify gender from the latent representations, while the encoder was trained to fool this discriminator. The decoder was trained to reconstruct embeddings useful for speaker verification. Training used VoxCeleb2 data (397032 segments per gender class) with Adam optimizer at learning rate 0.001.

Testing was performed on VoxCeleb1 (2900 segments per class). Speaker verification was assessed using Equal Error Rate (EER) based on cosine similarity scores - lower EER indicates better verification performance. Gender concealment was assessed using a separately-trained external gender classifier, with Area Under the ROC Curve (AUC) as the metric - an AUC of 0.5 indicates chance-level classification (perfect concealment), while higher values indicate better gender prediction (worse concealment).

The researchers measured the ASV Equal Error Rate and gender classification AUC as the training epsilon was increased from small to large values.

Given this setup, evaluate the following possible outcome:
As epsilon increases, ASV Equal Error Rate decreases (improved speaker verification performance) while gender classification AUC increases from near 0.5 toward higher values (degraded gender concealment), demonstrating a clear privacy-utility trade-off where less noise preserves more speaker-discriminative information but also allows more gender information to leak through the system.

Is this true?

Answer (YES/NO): YES